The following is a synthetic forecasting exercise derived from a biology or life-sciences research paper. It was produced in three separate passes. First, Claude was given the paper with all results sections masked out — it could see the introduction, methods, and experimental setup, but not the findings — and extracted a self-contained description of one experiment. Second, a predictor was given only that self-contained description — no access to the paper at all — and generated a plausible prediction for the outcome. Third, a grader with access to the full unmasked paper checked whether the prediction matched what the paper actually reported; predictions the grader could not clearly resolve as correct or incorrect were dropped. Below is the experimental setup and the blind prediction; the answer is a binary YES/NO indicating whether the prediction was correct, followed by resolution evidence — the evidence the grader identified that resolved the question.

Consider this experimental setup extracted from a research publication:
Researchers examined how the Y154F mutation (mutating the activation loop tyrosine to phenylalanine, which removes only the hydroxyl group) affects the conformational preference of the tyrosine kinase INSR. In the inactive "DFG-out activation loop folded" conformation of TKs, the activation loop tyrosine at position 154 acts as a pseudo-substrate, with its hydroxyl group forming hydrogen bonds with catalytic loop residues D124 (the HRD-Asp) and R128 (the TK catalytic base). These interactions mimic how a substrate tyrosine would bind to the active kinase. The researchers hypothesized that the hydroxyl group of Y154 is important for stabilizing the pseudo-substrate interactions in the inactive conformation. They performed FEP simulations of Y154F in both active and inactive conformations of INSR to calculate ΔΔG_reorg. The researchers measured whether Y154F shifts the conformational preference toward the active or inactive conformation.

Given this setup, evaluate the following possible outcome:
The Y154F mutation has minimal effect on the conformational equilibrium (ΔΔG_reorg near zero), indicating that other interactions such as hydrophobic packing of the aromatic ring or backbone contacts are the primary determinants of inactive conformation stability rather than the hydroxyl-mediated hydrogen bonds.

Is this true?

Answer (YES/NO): NO